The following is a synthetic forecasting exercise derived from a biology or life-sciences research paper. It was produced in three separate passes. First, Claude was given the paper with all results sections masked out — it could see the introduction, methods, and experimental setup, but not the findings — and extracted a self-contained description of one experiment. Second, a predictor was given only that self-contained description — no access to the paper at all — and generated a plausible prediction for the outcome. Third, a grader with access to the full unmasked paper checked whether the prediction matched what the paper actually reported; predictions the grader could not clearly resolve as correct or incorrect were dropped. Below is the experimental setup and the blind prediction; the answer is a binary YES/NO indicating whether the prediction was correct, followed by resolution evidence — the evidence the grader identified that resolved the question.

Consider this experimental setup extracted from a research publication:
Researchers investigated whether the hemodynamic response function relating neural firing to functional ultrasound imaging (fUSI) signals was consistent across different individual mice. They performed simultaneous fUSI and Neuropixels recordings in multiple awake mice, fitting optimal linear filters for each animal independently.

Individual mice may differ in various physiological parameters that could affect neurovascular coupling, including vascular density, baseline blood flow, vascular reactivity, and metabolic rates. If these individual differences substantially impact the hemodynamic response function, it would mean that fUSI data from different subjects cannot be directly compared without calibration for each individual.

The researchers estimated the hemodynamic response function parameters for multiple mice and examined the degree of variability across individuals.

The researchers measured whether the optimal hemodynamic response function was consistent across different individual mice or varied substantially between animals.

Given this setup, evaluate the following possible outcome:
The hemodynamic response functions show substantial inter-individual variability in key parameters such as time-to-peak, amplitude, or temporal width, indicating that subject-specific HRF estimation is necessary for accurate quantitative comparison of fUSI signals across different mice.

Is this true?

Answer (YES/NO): NO